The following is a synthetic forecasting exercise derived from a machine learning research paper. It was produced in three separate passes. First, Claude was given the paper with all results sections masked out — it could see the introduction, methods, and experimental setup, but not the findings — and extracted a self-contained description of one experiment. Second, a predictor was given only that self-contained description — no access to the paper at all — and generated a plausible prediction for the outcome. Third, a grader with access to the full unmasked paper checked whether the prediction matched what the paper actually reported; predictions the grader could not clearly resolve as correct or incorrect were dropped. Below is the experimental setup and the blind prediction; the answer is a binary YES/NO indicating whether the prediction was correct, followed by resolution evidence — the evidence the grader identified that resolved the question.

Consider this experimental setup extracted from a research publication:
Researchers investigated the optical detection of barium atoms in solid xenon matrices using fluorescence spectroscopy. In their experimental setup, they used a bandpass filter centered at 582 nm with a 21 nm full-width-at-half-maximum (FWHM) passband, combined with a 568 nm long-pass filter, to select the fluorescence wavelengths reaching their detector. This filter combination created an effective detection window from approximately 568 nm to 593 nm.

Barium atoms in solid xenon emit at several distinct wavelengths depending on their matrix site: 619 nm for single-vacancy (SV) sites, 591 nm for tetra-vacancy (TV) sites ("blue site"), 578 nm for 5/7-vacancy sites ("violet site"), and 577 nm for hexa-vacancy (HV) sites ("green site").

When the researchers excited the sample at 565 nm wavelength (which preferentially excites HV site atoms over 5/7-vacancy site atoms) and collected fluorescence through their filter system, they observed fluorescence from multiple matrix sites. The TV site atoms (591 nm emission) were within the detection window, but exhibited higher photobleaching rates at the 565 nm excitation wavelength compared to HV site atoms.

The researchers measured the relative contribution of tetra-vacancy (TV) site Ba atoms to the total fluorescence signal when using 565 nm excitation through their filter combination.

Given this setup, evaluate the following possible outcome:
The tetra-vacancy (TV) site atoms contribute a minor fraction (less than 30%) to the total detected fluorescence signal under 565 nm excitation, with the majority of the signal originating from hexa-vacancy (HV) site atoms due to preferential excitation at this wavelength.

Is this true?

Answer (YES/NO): NO